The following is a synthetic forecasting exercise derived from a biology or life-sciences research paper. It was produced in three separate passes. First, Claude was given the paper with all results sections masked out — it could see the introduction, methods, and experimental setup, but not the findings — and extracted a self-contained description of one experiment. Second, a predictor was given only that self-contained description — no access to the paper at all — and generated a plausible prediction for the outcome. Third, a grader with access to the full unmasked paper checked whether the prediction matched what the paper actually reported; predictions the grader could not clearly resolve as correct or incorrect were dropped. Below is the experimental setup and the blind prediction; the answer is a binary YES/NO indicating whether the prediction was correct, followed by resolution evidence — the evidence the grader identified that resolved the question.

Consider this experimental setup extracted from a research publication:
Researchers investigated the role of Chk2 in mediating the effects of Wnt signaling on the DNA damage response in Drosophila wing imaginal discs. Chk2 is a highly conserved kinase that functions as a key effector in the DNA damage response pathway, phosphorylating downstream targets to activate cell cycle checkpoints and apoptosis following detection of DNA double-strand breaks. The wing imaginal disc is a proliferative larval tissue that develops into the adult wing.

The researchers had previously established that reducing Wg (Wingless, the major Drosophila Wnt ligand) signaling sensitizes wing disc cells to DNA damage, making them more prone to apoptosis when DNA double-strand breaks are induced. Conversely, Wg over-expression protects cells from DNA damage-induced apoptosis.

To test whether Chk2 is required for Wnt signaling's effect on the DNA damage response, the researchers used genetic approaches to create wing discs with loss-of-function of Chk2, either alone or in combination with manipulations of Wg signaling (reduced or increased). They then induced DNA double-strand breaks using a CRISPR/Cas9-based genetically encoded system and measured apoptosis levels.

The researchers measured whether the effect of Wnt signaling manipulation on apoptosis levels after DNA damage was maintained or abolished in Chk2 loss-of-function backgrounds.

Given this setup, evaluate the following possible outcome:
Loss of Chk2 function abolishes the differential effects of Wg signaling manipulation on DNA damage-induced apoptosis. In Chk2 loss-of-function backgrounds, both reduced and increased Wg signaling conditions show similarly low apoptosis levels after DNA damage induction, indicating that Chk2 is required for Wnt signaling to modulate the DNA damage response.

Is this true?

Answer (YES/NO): YES